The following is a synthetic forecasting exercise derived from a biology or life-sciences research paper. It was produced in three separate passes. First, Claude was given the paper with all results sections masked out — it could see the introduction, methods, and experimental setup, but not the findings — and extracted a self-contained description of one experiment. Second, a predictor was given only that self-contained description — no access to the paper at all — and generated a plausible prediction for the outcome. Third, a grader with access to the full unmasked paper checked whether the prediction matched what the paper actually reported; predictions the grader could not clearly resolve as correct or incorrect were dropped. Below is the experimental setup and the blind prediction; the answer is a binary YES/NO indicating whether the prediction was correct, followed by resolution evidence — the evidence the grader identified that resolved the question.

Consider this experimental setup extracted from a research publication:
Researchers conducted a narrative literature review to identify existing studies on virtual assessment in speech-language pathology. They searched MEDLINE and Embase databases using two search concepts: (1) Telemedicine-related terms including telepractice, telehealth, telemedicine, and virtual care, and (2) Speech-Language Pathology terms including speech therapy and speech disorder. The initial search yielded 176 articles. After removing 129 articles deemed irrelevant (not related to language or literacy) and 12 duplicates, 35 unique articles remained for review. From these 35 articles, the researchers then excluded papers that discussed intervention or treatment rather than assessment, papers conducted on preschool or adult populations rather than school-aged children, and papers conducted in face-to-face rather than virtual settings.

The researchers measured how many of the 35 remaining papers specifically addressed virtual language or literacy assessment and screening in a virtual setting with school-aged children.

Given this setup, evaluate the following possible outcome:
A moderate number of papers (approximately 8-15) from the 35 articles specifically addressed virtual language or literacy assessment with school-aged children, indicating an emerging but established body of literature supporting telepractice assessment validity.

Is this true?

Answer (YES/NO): NO